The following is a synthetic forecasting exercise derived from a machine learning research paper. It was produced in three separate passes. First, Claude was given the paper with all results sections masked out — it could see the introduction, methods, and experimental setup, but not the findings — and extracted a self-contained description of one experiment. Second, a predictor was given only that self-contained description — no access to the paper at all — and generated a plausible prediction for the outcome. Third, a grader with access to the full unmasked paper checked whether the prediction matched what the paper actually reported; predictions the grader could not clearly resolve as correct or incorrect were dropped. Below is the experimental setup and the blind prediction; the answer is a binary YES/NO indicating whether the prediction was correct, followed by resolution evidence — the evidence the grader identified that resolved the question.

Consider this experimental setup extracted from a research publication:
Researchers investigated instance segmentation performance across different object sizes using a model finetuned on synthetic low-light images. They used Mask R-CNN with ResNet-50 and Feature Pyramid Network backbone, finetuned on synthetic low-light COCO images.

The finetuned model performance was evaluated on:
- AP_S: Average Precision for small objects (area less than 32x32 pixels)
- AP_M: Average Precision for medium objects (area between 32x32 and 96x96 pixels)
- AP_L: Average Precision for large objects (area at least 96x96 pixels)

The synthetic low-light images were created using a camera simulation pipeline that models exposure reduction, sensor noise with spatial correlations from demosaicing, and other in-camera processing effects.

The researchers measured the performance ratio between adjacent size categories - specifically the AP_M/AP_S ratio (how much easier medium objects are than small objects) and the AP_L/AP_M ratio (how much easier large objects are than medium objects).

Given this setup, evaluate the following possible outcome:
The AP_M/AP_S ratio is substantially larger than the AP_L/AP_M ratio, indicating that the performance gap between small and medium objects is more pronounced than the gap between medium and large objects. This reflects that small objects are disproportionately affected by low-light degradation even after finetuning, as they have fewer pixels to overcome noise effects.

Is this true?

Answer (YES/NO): YES